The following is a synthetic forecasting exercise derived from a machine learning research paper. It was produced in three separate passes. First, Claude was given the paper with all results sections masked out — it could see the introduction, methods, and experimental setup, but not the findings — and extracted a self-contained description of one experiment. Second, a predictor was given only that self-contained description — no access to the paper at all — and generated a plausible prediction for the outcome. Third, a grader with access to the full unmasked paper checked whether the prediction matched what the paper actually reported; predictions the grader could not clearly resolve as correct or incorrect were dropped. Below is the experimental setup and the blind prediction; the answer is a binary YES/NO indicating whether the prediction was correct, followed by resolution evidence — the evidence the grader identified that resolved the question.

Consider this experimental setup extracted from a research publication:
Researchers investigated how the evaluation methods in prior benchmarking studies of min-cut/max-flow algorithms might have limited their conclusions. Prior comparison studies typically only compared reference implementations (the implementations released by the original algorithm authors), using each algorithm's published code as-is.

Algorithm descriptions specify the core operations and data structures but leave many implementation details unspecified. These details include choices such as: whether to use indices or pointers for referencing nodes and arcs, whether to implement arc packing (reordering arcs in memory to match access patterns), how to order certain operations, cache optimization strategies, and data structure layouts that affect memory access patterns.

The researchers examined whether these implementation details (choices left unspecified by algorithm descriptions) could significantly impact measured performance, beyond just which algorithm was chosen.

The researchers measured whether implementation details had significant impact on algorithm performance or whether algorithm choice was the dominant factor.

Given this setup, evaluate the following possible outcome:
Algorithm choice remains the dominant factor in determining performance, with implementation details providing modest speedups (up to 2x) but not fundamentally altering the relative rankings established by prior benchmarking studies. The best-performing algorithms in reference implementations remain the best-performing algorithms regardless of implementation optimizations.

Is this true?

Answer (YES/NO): YES